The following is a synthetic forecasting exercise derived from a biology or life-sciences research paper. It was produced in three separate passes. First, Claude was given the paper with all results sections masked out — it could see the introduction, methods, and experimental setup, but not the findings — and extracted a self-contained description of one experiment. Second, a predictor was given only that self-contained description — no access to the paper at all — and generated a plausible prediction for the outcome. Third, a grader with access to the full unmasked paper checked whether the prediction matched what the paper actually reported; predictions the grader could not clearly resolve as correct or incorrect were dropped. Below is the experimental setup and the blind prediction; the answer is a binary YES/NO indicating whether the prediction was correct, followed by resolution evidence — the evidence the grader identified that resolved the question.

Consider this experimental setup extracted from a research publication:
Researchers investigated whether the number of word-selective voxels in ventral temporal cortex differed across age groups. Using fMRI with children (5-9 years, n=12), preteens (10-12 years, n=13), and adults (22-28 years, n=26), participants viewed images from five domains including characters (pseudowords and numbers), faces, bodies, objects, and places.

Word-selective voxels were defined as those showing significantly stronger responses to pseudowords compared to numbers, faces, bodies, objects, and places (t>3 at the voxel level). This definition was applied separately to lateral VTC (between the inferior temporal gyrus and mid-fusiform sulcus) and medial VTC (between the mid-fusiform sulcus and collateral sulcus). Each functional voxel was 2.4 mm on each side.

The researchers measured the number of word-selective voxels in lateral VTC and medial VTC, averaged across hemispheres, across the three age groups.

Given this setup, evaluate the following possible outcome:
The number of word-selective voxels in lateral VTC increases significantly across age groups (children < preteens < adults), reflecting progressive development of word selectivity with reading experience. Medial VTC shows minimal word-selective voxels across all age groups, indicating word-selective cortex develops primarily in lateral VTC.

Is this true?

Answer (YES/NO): NO